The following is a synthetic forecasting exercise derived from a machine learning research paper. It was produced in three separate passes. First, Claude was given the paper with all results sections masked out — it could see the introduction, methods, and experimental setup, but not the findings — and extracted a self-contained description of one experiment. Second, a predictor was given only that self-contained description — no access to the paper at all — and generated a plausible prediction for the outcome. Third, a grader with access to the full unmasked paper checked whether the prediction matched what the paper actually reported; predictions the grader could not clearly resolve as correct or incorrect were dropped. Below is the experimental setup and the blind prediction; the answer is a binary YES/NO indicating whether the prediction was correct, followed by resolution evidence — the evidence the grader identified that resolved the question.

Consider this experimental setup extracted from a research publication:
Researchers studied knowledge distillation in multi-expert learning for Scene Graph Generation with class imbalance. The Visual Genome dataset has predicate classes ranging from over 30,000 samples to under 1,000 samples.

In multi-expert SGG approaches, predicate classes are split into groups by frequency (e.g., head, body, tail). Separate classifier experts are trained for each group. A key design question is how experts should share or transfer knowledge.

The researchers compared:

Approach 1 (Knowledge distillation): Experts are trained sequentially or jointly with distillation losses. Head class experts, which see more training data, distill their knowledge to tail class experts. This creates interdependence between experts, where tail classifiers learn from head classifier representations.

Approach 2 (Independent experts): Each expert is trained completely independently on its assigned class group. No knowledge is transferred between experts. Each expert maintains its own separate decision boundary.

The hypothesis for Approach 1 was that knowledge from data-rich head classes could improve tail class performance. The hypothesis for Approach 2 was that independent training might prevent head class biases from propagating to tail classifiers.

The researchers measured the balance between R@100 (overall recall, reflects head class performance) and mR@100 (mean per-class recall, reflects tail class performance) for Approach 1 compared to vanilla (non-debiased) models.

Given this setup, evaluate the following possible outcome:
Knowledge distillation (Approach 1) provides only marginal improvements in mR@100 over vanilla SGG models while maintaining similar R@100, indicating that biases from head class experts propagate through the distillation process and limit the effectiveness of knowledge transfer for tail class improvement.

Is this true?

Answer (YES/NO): NO